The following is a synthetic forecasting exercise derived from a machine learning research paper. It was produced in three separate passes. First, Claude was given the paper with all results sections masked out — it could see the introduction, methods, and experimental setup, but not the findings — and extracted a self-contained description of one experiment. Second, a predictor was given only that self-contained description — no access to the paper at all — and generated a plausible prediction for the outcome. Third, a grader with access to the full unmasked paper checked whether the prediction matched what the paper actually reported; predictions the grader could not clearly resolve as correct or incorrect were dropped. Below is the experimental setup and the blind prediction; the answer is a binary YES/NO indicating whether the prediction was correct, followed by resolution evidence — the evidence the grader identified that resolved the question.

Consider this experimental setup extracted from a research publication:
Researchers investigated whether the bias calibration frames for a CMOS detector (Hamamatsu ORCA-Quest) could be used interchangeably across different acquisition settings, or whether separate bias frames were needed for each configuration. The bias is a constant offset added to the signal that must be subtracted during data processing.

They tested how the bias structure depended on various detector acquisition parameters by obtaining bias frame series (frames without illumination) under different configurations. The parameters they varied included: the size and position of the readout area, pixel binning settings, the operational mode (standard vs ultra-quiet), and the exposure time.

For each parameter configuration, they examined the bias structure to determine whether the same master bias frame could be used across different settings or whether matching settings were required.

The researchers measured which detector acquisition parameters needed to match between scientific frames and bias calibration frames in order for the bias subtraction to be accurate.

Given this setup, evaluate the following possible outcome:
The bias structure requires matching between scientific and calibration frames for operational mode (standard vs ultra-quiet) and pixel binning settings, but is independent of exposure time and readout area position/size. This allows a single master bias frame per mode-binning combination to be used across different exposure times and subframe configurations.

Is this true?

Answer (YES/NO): NO